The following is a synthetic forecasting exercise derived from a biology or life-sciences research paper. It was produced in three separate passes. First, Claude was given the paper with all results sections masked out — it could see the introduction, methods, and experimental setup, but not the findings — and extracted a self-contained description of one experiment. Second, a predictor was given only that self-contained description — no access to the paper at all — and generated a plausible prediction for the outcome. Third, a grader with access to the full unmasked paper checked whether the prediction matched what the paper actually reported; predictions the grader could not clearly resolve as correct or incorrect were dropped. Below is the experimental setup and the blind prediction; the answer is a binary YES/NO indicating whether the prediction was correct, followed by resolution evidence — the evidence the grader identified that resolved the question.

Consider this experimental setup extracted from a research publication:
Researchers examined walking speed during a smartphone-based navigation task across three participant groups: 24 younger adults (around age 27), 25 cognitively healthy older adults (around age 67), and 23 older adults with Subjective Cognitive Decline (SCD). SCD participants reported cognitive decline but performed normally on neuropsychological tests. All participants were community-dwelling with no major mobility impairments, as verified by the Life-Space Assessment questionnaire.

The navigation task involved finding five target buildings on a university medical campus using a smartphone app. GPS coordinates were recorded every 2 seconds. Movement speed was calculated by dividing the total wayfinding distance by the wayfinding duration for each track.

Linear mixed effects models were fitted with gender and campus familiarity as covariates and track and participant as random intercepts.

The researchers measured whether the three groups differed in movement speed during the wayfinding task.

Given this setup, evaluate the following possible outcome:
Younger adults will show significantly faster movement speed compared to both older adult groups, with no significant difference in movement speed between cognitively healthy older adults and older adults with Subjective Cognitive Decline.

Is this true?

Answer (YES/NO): YES